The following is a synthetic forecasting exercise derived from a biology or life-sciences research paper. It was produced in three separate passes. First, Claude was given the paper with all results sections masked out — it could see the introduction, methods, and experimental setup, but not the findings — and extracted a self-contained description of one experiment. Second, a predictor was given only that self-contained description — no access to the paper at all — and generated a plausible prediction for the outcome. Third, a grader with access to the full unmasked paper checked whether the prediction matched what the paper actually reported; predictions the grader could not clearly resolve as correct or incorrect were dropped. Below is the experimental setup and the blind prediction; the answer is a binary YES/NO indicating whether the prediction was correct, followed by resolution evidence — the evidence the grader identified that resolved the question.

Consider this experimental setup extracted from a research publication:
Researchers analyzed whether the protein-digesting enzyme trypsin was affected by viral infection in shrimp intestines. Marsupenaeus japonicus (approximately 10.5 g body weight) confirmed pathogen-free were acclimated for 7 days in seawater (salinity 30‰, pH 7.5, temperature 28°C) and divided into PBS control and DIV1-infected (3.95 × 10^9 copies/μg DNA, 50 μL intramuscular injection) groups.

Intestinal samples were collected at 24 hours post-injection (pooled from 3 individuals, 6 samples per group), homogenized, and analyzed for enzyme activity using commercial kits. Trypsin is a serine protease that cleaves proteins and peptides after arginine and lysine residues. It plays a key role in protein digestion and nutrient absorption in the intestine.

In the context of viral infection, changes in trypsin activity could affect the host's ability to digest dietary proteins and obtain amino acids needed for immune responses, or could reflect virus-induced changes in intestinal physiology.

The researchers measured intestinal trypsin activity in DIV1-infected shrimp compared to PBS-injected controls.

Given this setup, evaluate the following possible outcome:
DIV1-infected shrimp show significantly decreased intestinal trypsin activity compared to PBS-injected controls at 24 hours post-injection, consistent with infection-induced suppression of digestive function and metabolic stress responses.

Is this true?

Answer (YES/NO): YES